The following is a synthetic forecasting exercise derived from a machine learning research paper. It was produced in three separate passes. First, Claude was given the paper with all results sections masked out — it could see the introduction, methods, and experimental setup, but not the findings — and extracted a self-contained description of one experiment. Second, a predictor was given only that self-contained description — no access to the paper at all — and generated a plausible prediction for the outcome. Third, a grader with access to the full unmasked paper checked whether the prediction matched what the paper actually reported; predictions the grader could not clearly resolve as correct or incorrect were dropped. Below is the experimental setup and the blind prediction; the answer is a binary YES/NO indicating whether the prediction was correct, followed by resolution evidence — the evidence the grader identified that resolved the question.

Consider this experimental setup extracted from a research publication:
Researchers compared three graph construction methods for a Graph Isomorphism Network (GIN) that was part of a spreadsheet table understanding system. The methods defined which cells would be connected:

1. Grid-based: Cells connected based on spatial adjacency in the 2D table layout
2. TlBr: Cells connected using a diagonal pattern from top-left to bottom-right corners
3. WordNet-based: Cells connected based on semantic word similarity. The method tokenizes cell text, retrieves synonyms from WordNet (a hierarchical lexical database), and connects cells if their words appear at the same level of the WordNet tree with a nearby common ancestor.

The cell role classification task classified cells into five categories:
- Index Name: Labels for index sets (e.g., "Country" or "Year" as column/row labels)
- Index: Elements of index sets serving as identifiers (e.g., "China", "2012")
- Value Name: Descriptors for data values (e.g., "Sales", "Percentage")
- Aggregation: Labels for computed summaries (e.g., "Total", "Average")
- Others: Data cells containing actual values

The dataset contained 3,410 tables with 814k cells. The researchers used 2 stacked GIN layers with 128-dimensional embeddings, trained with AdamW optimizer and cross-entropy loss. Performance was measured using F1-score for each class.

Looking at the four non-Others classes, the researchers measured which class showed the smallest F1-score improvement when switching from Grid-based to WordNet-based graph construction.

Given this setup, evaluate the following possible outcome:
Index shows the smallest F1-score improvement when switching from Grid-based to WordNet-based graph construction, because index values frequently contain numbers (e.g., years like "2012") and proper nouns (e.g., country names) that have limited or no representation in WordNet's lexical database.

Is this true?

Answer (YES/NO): YES